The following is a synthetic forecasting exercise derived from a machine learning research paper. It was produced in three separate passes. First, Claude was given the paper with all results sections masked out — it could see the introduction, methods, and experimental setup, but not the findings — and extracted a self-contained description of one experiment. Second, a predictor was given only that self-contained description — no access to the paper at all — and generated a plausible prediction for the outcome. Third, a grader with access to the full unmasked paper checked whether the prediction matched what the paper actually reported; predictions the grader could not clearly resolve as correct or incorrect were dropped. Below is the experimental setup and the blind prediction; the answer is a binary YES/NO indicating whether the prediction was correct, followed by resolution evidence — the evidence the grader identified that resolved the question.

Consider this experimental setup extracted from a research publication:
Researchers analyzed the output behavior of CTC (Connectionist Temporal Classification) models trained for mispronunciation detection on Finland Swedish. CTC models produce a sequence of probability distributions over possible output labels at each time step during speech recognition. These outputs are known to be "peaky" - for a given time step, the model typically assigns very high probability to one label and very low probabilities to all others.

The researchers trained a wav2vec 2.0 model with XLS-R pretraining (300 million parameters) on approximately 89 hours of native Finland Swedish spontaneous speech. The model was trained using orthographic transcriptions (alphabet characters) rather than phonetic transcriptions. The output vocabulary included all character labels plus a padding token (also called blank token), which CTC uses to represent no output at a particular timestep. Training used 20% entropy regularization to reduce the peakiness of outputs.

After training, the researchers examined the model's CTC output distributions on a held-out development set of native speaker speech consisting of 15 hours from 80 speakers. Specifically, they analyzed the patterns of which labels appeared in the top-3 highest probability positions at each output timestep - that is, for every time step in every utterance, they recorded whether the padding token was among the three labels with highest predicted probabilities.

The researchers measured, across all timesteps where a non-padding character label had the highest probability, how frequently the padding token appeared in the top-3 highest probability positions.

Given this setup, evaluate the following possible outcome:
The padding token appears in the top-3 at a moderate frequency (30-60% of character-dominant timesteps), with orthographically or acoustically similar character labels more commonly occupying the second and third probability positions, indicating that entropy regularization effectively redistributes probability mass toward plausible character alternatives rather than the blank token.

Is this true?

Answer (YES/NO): NO